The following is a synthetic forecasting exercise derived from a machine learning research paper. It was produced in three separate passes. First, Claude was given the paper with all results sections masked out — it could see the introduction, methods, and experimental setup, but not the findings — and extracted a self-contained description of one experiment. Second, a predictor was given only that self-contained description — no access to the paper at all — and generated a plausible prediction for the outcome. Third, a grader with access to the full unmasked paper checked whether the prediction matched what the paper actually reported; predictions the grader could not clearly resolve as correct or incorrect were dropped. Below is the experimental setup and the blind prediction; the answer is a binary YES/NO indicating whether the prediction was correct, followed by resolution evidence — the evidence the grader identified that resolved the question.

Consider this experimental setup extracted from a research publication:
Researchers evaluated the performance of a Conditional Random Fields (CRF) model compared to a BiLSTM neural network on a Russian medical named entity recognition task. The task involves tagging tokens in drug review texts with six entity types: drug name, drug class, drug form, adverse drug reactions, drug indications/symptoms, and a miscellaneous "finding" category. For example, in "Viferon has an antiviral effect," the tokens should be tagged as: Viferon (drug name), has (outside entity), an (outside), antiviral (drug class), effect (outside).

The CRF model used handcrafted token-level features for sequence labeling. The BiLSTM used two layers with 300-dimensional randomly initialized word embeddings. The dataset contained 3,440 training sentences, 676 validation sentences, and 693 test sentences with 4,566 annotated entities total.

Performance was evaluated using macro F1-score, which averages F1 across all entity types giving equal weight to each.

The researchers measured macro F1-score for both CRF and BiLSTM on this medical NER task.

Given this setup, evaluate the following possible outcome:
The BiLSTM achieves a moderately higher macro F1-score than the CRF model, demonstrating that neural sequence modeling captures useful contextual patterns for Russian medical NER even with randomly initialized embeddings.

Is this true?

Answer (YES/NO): NO